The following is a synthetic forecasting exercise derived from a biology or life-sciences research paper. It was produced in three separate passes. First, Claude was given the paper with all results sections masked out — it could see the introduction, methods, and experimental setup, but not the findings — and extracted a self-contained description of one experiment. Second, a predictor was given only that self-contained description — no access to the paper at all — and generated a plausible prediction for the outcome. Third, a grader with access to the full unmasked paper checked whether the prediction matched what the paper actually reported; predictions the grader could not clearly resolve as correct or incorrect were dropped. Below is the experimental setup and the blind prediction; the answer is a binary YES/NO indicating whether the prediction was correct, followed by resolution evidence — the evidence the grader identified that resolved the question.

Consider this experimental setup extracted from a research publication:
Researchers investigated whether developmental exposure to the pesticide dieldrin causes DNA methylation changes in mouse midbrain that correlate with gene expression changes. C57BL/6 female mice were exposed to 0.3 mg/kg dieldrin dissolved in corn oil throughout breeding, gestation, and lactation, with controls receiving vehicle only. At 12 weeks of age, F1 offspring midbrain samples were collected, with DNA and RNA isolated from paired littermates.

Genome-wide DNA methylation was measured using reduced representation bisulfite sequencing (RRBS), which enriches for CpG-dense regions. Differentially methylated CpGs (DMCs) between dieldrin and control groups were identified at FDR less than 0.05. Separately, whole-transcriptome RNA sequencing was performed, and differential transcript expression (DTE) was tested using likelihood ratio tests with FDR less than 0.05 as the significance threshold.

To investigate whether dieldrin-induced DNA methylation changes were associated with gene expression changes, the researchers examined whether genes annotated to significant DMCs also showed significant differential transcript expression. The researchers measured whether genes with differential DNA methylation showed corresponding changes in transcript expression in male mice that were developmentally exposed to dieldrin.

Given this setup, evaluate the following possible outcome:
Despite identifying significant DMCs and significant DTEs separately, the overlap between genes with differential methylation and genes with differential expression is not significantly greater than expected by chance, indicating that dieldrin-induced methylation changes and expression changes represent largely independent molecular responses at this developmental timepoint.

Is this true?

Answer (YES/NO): NO